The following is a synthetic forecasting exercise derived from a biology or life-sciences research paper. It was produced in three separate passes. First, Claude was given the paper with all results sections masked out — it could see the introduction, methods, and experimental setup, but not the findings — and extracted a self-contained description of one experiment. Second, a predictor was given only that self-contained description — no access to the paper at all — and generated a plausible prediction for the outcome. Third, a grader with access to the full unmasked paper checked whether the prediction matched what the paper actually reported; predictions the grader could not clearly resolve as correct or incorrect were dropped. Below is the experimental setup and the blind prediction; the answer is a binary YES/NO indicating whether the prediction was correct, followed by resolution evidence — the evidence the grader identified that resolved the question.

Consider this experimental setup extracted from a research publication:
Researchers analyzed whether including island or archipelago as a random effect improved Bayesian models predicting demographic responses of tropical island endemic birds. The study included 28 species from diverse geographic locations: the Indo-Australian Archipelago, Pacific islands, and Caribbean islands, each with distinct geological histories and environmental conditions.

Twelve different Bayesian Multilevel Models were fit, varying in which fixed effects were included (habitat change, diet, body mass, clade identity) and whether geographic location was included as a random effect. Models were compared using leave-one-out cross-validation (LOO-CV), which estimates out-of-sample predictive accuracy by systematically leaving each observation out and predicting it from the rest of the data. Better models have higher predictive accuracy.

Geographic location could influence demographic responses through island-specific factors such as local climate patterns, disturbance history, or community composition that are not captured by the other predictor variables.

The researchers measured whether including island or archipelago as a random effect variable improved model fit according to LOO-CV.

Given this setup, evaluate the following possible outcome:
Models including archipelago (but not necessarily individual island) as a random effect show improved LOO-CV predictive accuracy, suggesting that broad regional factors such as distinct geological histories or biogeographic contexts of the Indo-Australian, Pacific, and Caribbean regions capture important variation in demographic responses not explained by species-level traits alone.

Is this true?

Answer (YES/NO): NO